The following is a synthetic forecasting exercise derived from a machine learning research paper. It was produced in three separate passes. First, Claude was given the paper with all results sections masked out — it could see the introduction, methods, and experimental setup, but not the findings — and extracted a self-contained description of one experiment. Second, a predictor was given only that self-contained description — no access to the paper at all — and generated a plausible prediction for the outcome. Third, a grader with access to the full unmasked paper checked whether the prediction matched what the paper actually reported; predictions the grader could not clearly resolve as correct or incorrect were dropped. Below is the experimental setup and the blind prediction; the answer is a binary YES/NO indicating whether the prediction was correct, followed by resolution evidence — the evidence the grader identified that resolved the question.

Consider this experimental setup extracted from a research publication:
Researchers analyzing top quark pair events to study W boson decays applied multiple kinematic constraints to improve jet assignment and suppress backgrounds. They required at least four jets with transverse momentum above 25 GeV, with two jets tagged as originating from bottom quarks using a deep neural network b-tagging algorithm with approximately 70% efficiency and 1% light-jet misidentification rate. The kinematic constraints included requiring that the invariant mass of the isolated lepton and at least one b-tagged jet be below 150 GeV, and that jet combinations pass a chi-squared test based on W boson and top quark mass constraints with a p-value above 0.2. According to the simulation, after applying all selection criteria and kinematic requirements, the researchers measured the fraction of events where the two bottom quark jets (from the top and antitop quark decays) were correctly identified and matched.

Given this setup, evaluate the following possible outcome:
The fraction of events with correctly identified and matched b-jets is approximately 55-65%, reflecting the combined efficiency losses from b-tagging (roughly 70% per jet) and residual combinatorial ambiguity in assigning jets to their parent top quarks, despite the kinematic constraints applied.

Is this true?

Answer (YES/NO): NO